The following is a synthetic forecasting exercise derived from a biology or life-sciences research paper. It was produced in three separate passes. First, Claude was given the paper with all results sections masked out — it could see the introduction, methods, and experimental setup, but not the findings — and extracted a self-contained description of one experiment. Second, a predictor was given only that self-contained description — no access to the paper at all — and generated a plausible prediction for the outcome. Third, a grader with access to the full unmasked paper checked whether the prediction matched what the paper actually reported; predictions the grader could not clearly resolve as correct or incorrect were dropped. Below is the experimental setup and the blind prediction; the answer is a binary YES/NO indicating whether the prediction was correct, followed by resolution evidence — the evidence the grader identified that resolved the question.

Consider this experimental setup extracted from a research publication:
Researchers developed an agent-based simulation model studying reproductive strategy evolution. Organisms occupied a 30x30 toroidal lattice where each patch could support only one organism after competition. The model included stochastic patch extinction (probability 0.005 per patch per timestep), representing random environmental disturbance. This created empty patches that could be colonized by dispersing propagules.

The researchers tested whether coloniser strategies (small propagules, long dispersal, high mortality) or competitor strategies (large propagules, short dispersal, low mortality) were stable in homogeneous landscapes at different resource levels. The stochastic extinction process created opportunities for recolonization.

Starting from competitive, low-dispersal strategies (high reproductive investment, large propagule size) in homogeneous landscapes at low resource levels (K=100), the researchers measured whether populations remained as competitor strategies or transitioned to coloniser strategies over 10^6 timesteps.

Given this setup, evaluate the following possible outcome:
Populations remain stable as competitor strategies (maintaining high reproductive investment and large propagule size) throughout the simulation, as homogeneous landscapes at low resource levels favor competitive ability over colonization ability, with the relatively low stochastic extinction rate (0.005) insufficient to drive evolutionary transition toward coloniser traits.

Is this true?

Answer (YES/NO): NO